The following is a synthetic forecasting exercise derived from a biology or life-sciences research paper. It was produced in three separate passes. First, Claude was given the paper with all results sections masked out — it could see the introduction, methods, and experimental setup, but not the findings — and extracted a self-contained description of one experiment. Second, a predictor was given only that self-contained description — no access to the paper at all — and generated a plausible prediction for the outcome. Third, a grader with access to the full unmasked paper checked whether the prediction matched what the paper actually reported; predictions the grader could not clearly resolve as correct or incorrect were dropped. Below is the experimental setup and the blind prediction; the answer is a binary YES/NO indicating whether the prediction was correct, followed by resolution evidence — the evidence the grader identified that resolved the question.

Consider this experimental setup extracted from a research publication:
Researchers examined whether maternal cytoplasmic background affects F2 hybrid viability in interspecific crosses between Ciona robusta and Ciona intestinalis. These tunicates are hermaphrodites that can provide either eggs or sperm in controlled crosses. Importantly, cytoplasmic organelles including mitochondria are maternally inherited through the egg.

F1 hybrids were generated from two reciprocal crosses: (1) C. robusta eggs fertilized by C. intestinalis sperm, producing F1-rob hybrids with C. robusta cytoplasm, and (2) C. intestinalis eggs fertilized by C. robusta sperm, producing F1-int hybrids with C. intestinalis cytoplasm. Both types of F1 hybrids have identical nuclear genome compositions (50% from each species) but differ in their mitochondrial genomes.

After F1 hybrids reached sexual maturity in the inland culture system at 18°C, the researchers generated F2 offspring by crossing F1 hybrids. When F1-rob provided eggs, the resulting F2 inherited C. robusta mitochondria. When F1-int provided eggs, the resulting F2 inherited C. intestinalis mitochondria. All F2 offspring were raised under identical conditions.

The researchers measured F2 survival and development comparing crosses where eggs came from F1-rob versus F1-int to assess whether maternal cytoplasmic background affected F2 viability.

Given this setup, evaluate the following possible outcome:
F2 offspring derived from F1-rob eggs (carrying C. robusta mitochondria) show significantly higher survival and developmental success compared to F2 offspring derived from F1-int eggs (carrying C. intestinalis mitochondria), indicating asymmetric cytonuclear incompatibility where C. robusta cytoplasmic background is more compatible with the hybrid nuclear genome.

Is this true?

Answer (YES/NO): YES